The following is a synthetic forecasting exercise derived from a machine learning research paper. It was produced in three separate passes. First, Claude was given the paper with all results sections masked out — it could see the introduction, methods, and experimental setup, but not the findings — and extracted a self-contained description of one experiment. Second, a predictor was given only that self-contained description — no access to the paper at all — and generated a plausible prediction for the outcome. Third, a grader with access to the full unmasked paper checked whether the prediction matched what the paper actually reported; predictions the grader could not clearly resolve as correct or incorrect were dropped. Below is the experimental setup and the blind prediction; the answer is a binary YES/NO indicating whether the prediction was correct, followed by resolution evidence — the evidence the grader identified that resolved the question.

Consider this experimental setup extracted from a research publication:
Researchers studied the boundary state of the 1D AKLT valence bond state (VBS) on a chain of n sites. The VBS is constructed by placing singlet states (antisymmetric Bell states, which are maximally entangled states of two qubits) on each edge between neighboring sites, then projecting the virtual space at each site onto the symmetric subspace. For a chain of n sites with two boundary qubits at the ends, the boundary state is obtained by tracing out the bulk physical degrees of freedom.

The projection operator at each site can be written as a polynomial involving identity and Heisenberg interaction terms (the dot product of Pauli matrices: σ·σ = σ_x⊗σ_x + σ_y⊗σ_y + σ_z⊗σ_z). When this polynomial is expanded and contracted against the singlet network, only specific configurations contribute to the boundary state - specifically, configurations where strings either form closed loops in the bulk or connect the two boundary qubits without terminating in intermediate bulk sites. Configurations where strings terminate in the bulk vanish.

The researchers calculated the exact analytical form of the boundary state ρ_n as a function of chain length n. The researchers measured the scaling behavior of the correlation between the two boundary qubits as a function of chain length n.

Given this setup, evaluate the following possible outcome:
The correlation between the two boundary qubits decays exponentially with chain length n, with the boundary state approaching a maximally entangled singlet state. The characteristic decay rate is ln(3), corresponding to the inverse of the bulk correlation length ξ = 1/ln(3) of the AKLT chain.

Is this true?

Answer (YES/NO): NO